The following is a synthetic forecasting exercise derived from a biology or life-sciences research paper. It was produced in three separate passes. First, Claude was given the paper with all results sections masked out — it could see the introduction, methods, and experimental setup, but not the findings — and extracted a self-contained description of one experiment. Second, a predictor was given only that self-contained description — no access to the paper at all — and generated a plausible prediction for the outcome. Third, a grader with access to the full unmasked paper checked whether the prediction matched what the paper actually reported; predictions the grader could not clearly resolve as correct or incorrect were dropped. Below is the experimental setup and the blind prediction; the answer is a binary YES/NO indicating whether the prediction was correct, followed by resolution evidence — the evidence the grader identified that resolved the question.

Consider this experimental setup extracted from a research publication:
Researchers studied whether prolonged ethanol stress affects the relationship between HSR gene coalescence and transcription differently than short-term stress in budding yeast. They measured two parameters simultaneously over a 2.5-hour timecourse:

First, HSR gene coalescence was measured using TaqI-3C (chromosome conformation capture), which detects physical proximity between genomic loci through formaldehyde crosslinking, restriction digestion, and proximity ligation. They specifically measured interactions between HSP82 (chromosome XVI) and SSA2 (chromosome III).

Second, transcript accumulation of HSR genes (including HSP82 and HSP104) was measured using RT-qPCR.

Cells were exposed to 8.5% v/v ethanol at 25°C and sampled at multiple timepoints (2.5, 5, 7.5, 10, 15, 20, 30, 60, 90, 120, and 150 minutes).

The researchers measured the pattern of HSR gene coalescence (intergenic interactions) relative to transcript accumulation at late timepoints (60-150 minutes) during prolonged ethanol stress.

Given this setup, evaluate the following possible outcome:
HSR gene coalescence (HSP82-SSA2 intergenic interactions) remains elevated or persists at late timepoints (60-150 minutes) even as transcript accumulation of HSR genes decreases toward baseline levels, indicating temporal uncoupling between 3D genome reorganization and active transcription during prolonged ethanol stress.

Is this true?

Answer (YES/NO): NO